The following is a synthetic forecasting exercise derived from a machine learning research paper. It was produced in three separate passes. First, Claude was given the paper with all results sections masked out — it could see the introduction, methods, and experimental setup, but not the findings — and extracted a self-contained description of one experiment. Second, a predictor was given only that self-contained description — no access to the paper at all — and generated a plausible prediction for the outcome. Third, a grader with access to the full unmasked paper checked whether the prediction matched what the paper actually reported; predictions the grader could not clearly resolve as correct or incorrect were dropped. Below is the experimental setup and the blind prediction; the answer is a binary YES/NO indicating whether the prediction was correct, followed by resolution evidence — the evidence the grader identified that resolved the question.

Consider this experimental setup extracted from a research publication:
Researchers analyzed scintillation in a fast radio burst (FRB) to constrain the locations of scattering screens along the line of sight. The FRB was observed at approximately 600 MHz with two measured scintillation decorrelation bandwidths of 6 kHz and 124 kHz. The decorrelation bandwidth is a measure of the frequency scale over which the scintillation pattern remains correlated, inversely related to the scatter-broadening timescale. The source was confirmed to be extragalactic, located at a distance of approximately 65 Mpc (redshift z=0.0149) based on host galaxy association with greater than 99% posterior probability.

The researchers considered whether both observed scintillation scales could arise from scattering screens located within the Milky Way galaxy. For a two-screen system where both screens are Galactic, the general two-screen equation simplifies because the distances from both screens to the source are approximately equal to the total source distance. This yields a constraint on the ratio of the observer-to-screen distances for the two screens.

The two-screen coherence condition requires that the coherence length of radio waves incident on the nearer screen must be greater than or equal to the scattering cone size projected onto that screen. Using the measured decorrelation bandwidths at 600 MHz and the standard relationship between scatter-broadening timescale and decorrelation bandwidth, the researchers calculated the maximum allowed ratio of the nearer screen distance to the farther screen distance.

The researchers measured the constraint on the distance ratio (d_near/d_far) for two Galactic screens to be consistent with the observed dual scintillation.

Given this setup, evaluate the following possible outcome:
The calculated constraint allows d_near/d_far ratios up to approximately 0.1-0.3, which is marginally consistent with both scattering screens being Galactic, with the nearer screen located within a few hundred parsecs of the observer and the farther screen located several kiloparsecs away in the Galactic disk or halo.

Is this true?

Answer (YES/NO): NO